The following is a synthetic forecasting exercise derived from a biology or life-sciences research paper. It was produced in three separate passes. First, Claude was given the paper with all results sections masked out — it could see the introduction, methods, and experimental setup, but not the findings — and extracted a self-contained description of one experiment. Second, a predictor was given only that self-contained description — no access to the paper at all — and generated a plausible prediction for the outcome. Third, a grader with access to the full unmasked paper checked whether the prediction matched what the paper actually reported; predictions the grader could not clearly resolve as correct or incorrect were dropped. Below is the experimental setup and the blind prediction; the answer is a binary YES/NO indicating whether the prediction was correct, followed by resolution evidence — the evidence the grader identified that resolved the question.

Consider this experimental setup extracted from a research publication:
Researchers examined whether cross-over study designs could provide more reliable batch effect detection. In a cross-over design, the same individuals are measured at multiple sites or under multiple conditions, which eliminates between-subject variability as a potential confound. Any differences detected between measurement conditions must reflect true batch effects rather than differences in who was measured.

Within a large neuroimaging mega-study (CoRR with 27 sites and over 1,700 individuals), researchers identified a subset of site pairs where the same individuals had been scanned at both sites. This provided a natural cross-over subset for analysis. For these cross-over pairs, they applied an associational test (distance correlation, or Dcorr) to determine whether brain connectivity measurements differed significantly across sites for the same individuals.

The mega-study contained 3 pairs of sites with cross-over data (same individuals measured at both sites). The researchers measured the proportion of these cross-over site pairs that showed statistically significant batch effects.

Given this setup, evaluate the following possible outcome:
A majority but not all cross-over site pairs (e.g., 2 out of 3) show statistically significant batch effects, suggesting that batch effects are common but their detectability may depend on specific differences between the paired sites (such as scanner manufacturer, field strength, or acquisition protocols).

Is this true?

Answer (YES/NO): YES